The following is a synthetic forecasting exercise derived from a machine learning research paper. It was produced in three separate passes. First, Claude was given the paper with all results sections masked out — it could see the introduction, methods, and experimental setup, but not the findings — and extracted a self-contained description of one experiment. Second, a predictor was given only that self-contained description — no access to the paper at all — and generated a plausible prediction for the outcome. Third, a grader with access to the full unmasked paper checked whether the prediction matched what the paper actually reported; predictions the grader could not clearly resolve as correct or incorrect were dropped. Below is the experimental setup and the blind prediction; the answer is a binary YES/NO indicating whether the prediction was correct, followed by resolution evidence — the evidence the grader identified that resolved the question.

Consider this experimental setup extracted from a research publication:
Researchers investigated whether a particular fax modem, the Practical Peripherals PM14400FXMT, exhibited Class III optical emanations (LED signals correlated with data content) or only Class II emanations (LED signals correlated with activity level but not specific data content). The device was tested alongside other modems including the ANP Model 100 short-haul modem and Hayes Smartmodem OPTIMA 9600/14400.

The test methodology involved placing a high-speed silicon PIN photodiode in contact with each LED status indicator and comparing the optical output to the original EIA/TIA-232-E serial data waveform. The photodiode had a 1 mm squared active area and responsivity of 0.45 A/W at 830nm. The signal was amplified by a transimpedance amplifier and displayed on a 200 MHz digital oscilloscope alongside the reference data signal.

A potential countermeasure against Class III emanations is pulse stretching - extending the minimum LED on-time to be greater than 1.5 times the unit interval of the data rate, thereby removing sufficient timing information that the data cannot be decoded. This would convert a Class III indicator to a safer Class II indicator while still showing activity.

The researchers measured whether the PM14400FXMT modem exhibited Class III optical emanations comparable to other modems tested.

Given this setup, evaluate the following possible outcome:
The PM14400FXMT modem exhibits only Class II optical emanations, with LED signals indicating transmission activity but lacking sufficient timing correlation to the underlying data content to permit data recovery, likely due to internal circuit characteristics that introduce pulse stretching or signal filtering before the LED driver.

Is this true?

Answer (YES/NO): YES